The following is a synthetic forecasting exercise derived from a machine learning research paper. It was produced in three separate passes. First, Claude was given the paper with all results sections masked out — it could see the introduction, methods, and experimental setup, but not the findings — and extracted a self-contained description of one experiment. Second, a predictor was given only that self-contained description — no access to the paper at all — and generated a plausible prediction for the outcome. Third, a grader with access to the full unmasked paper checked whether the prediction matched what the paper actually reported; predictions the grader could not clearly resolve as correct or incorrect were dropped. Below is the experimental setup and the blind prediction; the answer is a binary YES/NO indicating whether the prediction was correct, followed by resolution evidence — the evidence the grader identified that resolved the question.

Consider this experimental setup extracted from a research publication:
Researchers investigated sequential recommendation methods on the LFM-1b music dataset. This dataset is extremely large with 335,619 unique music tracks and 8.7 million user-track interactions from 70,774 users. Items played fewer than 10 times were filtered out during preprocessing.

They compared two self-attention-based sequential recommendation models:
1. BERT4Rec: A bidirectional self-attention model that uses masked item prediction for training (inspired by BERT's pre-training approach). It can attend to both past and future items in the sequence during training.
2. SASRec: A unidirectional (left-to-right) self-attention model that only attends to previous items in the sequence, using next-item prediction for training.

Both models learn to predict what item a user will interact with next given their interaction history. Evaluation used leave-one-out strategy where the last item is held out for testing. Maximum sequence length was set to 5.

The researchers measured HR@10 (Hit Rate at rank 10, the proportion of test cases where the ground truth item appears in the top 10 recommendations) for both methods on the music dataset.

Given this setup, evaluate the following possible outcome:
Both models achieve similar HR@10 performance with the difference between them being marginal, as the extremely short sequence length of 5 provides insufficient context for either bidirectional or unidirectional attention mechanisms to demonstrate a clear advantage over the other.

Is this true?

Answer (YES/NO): NO